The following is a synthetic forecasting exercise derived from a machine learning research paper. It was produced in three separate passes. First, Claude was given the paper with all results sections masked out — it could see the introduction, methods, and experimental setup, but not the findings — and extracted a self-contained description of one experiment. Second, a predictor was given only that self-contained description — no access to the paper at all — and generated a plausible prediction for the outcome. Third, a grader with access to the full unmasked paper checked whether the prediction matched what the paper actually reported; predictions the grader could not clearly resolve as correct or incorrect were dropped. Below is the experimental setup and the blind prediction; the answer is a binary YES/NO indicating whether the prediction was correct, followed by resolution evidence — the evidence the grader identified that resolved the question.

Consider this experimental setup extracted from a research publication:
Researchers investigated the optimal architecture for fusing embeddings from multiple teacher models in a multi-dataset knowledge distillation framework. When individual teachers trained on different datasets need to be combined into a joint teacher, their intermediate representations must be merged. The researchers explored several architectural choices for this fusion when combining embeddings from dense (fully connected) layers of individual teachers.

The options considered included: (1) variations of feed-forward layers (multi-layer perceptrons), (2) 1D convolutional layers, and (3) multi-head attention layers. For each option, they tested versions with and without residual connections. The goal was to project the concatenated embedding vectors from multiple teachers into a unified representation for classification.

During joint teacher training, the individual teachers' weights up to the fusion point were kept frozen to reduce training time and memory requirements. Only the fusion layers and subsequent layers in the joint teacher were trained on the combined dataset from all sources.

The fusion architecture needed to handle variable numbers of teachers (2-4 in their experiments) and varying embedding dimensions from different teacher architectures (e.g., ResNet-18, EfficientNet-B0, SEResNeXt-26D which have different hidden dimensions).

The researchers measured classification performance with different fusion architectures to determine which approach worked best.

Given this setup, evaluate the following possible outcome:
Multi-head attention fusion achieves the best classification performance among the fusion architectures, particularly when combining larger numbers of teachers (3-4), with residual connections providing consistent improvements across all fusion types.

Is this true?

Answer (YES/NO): NO